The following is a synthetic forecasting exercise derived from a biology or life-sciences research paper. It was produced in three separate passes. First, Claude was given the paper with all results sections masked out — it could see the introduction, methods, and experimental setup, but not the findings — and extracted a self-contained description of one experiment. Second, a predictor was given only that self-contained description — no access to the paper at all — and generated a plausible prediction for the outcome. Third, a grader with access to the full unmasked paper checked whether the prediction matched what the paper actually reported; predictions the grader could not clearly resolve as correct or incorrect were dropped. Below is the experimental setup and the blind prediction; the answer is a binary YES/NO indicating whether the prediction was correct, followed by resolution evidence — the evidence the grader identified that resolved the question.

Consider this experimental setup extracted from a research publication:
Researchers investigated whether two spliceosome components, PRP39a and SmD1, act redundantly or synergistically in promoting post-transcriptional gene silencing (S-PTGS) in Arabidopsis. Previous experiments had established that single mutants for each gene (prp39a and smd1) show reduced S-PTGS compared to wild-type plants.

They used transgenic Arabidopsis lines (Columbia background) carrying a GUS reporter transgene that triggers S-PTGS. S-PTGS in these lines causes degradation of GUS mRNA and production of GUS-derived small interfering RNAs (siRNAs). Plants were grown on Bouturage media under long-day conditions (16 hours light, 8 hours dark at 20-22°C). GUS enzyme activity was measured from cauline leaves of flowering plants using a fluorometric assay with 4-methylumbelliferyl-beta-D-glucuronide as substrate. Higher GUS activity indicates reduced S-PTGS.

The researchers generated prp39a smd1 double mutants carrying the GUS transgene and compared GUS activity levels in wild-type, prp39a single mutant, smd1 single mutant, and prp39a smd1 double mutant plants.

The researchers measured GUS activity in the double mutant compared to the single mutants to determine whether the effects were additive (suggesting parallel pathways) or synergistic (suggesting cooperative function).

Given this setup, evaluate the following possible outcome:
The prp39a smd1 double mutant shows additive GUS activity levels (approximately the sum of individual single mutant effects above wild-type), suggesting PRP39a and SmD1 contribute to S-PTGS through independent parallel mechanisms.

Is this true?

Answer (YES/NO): NO